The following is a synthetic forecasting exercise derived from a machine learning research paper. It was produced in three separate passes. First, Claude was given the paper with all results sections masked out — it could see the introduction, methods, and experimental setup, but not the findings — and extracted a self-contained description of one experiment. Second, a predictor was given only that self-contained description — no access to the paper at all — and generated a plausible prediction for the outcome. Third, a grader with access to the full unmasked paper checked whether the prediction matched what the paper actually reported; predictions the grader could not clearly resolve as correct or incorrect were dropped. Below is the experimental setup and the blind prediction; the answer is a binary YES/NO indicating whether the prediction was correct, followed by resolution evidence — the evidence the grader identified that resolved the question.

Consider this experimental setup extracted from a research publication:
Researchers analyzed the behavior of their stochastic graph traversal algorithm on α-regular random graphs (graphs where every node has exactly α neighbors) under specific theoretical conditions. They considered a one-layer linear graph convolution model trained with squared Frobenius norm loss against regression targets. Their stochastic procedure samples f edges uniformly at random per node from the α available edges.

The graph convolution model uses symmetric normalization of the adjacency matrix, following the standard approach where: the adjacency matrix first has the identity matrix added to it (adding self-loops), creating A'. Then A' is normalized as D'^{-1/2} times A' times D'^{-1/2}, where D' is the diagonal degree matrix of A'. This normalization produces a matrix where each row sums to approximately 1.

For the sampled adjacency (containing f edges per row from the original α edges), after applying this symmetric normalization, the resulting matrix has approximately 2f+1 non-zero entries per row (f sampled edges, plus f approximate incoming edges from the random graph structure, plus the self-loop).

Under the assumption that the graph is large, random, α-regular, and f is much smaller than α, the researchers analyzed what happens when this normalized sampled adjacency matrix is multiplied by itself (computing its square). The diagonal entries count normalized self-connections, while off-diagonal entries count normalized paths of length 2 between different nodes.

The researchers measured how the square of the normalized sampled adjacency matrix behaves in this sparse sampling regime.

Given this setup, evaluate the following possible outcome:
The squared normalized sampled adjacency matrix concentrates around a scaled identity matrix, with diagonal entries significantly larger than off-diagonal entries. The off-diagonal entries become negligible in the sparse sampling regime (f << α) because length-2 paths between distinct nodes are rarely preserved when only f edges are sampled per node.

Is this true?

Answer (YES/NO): YES